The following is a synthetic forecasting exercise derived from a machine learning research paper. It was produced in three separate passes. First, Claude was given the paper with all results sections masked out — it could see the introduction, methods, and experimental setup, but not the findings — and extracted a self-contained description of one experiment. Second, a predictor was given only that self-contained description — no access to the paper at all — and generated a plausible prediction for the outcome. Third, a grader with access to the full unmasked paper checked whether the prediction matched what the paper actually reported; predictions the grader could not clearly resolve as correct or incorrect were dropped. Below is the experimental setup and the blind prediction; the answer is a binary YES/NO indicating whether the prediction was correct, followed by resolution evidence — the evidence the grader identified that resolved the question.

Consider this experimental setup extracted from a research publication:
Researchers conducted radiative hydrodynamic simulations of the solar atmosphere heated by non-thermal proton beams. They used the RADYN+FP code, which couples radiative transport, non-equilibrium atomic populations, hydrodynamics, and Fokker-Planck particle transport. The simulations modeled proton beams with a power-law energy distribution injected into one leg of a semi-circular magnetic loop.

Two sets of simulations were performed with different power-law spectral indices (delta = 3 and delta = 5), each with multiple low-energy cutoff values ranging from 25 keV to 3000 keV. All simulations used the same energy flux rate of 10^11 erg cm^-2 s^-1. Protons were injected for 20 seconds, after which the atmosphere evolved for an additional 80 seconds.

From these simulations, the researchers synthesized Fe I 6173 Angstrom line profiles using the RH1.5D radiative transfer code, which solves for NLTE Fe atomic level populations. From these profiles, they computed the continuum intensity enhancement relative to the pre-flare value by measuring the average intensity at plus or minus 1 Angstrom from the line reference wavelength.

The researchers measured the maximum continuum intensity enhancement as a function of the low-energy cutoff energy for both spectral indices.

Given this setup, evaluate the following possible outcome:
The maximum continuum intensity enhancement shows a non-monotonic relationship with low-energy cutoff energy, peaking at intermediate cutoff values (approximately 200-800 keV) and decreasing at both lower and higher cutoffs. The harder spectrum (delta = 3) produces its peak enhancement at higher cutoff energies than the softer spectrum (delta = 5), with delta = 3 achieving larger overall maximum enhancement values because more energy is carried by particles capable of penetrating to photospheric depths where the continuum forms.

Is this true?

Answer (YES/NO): NO